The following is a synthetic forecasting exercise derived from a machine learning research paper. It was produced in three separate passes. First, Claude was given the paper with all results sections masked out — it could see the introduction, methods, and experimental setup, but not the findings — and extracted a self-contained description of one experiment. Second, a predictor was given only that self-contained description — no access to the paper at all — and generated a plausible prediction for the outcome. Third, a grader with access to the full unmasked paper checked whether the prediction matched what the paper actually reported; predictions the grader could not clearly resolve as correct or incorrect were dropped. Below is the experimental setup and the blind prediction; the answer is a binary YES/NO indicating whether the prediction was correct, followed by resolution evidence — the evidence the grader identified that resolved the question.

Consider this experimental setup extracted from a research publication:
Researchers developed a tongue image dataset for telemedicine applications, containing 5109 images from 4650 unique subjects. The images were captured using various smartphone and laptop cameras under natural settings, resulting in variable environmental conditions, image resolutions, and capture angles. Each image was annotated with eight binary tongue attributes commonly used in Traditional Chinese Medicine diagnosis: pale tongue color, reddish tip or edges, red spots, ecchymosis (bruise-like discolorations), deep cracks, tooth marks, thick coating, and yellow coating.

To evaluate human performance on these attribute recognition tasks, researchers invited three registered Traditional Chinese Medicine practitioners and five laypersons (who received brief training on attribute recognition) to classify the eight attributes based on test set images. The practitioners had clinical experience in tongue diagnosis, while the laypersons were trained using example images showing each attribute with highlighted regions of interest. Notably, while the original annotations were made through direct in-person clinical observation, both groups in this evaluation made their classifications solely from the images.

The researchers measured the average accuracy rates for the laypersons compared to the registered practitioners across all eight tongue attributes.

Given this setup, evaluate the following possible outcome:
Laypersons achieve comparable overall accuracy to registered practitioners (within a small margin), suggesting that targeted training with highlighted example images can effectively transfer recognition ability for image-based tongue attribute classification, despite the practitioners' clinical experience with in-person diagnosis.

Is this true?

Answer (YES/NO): NO